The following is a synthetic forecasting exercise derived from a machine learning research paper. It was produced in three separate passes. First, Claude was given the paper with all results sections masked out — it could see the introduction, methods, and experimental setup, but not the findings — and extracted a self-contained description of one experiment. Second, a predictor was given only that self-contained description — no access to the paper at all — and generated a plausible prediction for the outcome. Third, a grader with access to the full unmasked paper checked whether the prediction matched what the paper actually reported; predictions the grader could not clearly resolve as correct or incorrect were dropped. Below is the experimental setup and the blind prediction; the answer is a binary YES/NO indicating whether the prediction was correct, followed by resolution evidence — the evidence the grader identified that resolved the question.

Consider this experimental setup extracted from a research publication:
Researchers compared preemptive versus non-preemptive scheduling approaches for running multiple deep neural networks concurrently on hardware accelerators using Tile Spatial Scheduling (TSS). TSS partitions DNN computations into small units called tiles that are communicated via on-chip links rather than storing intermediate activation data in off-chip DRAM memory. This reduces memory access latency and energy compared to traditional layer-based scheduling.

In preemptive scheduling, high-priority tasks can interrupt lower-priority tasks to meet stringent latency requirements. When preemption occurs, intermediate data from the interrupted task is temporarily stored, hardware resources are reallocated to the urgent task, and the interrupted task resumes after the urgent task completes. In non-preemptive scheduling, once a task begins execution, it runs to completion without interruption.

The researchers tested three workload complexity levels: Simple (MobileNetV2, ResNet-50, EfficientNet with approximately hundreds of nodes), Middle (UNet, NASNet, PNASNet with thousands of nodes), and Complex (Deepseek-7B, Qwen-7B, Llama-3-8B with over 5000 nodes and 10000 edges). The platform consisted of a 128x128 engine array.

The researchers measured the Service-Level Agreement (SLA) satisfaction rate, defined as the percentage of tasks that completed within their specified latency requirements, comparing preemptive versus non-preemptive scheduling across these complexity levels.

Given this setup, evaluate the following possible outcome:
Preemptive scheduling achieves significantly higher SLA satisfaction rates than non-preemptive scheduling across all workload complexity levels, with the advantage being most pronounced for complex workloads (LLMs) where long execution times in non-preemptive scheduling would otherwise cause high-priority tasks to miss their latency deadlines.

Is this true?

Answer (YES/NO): YES